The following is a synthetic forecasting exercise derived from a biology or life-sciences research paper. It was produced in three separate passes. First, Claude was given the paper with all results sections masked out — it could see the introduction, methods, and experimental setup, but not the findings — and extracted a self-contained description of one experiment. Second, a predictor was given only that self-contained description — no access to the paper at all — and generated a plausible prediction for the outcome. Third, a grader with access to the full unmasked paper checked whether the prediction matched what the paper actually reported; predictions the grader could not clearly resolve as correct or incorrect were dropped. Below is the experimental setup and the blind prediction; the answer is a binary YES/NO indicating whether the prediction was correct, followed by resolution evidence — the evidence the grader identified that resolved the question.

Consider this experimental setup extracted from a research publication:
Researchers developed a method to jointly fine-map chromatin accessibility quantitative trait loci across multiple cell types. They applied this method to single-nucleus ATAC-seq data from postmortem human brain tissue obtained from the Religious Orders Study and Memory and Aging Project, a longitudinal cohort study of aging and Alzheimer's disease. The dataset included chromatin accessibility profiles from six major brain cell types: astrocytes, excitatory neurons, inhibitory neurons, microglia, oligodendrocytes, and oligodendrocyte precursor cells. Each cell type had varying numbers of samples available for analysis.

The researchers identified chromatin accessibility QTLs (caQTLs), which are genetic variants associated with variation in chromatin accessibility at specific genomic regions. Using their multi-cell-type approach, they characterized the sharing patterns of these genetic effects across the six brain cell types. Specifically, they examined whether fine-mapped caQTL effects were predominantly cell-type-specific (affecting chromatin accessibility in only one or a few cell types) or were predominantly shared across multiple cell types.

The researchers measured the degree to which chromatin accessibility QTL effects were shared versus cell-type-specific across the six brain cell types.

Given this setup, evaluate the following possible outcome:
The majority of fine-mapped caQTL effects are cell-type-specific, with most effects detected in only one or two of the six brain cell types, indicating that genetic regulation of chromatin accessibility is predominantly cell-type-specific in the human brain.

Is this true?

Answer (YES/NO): NO